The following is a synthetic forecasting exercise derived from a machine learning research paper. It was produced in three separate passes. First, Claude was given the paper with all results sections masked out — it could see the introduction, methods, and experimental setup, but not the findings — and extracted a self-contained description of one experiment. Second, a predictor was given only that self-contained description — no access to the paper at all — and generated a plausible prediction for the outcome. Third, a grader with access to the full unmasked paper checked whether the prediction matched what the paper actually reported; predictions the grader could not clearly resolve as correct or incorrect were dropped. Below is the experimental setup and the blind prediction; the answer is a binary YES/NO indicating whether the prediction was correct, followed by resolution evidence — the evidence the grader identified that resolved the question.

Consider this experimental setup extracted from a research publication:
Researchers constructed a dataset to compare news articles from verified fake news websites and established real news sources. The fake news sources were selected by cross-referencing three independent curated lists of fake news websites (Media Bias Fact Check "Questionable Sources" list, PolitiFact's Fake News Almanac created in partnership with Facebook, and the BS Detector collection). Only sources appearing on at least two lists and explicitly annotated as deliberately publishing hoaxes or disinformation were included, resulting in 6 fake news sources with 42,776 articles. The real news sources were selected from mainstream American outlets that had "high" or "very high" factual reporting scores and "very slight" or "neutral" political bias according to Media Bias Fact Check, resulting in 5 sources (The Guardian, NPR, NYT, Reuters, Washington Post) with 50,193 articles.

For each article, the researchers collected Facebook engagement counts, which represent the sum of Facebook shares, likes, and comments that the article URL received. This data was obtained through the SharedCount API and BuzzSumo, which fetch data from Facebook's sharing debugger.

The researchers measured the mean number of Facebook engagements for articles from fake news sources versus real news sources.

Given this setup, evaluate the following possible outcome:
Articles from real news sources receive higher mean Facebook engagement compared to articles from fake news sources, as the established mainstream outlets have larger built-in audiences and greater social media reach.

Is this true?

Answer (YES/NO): YES